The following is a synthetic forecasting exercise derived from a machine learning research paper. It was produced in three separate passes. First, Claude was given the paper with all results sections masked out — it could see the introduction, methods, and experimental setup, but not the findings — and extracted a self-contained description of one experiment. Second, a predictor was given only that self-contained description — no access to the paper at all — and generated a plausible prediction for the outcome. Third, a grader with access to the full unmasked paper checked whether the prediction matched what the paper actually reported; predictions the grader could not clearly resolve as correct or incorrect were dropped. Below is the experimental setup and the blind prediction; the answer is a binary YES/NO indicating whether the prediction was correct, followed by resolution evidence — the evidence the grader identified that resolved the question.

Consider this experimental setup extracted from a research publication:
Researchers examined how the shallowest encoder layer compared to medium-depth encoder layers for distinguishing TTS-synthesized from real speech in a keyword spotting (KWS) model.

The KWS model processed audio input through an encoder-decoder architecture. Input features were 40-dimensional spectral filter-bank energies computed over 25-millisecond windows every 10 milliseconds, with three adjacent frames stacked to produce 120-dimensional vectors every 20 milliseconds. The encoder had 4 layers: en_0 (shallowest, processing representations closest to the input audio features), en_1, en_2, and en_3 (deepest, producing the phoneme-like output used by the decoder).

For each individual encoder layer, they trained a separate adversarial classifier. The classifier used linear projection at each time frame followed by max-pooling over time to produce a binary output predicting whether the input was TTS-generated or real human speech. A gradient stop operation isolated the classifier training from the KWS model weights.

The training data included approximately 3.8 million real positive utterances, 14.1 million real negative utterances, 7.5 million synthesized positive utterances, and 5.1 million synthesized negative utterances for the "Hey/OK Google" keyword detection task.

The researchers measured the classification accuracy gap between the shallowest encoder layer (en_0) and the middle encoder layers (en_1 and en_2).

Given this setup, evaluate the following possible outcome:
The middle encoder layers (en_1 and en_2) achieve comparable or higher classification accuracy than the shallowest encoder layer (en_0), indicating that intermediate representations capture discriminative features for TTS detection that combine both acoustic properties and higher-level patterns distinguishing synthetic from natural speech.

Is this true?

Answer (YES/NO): YES